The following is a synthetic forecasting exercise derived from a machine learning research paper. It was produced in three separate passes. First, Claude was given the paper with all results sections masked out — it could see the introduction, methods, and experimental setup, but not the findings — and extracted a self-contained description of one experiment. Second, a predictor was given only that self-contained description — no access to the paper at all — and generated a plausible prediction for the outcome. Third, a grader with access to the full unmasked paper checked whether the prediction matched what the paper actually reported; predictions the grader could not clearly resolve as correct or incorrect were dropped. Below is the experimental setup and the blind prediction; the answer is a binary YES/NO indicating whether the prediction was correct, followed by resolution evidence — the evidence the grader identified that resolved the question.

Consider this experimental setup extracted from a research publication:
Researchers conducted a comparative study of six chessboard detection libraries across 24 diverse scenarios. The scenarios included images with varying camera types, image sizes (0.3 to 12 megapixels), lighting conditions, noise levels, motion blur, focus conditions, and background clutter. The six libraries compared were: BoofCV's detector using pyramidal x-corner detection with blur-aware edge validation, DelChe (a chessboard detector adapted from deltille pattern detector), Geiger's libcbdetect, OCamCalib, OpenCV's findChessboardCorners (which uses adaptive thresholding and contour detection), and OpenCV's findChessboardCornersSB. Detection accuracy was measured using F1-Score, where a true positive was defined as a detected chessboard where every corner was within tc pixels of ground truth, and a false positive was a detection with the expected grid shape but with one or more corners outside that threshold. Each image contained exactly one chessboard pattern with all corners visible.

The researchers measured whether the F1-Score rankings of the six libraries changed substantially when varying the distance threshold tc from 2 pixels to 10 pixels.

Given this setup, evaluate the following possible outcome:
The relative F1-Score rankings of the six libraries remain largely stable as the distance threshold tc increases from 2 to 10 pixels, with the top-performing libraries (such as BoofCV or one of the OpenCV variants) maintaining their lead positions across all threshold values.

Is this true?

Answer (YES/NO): YES